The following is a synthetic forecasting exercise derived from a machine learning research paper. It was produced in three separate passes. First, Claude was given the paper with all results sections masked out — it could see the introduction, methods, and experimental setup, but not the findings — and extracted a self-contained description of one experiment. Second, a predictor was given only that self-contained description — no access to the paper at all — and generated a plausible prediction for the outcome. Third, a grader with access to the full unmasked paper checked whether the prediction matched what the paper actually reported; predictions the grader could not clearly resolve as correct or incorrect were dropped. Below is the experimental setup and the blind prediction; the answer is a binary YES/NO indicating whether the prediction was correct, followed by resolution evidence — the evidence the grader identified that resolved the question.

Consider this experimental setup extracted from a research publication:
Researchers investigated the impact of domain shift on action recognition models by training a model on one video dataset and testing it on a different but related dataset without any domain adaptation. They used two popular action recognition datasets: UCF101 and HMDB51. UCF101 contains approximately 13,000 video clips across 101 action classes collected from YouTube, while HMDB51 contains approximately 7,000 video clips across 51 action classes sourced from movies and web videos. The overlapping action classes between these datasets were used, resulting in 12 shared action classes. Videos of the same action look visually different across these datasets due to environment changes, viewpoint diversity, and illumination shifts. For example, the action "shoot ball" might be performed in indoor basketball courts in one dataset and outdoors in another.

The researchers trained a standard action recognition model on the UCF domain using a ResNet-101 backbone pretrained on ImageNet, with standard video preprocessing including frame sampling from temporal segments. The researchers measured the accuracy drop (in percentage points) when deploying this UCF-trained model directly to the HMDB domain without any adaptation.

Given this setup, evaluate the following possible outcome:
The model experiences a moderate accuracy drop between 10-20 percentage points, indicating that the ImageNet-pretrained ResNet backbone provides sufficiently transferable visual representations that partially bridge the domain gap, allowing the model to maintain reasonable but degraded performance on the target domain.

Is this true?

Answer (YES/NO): NO